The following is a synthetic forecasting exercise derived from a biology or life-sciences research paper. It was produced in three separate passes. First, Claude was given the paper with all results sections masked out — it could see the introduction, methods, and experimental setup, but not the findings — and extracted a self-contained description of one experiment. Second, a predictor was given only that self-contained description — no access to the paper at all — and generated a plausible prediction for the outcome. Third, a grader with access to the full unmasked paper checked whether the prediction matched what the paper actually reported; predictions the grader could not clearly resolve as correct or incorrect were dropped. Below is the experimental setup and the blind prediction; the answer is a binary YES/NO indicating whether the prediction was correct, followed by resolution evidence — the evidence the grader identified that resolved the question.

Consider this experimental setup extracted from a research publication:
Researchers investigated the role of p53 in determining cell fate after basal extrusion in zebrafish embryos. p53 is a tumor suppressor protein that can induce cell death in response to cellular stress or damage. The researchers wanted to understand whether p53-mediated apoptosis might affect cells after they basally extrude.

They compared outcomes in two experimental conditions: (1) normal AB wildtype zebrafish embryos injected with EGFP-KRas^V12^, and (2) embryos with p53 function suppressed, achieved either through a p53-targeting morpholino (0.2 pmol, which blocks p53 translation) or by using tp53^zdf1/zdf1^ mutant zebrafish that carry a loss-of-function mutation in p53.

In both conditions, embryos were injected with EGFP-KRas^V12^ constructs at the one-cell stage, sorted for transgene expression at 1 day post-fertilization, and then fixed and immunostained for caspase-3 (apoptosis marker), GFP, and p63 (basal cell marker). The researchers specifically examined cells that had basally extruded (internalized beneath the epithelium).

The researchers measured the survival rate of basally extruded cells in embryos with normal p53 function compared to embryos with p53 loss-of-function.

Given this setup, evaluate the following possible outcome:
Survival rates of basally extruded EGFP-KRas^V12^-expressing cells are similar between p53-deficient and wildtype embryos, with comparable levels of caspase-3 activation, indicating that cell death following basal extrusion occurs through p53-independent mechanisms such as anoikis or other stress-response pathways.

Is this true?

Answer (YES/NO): NO